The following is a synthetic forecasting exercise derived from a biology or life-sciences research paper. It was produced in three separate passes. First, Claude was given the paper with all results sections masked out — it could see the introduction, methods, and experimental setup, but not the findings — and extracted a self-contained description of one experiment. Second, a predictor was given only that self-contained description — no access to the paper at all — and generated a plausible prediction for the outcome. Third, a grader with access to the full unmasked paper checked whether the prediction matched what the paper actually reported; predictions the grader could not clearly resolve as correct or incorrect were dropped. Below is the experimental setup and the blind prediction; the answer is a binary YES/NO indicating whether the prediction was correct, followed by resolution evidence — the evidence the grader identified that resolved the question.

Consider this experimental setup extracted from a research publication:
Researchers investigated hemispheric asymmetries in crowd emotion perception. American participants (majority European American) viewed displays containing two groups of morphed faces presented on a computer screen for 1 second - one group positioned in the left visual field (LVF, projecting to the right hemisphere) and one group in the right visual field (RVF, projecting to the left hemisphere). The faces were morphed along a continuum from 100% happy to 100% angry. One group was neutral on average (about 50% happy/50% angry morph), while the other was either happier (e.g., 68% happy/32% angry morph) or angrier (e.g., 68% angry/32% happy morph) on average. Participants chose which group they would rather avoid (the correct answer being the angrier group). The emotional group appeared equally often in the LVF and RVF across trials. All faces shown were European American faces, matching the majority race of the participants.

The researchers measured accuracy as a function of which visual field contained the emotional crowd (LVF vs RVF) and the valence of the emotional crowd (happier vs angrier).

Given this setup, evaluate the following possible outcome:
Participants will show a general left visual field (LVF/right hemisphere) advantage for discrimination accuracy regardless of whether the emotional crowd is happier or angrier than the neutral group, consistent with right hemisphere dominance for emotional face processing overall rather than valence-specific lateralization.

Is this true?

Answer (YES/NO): NO